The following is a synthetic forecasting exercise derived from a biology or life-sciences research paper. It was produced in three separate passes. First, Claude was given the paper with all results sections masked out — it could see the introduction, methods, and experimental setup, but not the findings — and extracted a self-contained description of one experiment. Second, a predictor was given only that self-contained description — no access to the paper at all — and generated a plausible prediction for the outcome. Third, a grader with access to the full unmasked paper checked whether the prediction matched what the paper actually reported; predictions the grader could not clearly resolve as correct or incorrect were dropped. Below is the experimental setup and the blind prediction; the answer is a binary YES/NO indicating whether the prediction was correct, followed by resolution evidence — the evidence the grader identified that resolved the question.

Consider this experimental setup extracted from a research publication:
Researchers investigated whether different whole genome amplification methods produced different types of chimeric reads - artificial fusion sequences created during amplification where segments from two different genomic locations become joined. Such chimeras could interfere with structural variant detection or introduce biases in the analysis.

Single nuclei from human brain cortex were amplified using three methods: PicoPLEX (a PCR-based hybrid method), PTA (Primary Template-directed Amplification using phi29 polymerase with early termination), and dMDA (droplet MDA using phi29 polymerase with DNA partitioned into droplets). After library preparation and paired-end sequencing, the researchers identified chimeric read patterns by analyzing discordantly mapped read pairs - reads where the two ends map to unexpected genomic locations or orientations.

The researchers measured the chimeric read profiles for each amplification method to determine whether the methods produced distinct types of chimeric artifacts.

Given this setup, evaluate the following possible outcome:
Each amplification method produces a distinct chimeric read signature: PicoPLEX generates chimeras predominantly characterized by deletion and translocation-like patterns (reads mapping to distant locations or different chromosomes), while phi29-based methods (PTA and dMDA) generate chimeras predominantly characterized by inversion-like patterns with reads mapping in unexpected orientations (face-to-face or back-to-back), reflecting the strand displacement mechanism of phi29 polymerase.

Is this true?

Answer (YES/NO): NO